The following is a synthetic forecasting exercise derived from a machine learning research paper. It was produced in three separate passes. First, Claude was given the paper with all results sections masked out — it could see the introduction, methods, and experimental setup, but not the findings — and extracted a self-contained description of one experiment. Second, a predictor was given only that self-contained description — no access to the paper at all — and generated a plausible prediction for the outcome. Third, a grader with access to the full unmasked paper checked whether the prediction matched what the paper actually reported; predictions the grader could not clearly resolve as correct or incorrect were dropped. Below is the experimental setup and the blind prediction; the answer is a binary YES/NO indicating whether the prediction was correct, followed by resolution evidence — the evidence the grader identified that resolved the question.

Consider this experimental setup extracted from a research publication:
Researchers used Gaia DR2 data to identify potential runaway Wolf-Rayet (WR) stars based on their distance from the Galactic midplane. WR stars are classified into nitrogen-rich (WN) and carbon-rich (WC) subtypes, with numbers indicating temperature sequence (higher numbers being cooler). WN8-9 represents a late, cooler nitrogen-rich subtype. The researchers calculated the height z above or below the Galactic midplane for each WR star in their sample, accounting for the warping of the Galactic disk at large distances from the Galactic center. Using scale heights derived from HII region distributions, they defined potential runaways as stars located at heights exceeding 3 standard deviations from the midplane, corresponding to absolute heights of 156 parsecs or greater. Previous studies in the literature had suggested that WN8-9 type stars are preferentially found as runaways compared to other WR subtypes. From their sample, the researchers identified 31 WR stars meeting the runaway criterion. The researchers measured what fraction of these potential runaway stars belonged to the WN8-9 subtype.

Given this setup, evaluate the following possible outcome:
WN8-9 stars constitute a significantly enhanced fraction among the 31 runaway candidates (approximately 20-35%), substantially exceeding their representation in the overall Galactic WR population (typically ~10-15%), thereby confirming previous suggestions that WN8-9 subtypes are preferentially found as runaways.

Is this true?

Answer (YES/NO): NO